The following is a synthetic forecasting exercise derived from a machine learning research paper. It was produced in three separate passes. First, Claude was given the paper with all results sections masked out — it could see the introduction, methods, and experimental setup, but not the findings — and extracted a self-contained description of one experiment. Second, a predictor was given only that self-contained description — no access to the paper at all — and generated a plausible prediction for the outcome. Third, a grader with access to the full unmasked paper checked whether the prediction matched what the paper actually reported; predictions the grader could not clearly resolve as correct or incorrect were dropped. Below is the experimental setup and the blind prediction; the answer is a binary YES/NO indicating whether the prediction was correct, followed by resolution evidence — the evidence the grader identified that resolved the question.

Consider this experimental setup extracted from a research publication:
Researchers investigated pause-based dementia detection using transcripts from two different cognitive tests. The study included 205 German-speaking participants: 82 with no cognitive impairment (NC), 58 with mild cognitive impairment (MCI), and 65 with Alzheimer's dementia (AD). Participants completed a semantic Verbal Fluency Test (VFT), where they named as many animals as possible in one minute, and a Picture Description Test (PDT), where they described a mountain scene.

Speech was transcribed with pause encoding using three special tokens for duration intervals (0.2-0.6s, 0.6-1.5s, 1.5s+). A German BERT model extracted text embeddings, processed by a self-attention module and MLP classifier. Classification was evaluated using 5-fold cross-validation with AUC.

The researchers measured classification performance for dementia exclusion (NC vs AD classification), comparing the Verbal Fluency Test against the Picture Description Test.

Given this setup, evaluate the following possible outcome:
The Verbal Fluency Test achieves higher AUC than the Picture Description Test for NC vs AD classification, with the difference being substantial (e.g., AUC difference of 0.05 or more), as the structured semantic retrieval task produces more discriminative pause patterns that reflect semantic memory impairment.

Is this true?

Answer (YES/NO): NO